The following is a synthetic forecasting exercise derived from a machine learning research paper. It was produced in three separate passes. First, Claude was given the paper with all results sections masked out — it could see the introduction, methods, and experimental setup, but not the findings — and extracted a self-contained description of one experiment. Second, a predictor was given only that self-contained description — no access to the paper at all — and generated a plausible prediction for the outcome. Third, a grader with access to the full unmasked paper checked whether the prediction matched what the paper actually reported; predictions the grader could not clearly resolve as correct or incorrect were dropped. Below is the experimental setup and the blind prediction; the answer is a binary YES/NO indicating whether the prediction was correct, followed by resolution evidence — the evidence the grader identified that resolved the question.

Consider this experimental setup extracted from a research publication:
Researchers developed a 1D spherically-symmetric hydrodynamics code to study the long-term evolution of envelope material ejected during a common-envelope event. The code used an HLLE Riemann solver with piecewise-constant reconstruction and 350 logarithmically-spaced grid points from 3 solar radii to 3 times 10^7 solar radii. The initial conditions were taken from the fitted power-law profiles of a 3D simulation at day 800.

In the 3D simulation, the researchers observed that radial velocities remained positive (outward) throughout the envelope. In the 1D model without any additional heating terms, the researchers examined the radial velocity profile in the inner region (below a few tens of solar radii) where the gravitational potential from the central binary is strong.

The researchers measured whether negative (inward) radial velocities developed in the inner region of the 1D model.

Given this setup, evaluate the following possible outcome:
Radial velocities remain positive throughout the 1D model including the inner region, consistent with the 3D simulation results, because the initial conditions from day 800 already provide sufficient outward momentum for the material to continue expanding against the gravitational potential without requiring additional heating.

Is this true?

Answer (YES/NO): NO